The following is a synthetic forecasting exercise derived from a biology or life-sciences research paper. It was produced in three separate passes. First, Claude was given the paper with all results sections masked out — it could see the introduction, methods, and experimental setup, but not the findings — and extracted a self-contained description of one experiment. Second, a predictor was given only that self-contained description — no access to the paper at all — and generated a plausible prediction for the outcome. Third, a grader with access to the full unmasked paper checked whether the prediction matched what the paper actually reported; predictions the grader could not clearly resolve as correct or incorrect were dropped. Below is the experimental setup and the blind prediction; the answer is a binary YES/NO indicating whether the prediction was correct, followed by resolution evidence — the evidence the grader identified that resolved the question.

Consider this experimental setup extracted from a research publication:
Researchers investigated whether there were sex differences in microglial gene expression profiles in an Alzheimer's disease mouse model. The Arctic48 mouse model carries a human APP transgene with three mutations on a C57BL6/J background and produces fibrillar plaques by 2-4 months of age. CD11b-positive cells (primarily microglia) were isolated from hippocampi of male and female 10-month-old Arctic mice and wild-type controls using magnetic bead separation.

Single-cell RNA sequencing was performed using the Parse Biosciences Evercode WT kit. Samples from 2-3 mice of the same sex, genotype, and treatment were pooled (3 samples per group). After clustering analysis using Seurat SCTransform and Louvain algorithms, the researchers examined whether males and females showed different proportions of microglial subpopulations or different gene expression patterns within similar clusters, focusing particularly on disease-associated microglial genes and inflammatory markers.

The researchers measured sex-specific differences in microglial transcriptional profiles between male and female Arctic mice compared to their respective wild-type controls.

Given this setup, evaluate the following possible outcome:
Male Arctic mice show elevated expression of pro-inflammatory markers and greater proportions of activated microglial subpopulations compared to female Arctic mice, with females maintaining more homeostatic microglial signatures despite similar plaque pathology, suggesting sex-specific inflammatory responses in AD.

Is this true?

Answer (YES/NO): NO